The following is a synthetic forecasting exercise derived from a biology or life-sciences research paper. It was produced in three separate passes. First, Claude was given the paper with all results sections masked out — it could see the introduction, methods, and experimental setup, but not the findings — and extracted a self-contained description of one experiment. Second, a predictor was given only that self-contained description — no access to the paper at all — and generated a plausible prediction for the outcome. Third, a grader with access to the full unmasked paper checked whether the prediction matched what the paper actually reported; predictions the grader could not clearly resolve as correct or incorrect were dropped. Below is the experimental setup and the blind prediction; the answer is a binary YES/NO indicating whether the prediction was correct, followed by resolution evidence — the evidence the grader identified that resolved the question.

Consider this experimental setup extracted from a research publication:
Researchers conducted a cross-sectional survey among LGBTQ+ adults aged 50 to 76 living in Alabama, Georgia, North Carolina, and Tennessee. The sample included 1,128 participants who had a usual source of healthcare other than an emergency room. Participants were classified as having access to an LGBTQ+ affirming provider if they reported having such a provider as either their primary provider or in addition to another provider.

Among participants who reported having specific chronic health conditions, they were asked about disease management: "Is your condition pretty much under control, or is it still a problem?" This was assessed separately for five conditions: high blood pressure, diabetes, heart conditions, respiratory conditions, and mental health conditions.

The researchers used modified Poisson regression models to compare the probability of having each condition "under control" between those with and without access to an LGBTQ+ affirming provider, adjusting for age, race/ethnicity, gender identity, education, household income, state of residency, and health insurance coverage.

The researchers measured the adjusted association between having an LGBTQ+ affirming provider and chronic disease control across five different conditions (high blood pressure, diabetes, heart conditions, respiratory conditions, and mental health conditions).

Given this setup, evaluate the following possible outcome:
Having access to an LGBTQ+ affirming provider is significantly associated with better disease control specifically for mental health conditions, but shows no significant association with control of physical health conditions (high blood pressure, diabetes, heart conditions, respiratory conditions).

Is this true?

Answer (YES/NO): NO